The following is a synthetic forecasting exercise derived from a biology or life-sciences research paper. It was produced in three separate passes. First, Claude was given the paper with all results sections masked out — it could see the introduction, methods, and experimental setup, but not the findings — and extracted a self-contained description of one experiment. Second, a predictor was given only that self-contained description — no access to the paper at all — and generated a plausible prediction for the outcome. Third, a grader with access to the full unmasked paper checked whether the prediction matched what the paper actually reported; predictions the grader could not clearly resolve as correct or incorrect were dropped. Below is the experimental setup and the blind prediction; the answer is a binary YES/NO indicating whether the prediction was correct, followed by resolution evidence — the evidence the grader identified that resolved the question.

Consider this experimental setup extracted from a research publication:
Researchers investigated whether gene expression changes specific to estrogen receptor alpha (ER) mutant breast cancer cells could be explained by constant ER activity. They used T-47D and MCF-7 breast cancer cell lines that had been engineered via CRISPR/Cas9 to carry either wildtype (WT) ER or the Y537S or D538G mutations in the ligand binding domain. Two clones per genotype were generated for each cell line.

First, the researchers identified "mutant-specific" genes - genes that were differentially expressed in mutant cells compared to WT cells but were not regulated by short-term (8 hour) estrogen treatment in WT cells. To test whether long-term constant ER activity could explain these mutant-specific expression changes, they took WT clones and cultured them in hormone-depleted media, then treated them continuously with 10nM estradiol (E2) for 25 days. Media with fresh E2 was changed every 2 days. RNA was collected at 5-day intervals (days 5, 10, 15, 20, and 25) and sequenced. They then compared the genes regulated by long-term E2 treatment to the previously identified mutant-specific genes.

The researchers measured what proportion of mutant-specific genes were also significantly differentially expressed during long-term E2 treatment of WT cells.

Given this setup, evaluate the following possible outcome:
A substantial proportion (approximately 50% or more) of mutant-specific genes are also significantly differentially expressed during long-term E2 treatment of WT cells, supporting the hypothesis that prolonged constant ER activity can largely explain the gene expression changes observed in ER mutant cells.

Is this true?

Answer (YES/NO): NO